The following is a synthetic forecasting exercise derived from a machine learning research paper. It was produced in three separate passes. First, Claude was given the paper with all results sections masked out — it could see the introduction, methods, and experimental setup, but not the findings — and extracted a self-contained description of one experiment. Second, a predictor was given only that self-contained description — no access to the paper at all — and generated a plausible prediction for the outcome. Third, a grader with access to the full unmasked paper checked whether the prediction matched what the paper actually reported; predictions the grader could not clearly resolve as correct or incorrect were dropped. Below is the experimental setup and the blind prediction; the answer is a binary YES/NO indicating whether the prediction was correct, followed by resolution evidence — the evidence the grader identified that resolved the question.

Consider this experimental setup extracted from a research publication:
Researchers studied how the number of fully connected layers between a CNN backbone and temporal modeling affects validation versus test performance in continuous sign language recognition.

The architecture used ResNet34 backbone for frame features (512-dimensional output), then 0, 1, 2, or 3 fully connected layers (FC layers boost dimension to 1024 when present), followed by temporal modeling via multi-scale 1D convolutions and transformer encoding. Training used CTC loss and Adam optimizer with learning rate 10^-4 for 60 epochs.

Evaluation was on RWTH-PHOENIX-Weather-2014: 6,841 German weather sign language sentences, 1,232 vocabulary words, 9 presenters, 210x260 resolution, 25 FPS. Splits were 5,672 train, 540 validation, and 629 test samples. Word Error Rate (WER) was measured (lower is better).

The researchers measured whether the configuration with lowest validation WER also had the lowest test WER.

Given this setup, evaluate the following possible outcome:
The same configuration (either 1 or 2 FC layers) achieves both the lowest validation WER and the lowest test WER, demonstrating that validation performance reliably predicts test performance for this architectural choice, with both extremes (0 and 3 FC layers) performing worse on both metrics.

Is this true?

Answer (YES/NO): NO